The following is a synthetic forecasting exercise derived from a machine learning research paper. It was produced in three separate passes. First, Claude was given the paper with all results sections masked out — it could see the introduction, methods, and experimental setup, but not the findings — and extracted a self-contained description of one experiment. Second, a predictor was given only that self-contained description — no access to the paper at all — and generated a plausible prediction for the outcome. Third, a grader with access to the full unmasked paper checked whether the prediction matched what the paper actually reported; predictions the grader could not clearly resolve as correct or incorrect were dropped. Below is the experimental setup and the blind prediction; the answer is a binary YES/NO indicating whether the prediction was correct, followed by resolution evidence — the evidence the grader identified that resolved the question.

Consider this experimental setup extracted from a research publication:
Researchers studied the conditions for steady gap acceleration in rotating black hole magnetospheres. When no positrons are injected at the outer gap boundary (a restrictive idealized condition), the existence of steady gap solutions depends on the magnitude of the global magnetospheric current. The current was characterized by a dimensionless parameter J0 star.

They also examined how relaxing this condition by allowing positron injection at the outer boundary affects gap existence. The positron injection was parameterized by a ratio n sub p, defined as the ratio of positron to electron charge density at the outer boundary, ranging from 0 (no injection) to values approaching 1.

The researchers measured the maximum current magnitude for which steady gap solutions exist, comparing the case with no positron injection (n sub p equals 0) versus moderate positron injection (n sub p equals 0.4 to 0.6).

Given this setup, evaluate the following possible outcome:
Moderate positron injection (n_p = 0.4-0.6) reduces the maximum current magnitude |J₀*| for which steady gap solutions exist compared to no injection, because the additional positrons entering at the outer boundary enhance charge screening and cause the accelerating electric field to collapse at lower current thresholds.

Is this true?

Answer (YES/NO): NO